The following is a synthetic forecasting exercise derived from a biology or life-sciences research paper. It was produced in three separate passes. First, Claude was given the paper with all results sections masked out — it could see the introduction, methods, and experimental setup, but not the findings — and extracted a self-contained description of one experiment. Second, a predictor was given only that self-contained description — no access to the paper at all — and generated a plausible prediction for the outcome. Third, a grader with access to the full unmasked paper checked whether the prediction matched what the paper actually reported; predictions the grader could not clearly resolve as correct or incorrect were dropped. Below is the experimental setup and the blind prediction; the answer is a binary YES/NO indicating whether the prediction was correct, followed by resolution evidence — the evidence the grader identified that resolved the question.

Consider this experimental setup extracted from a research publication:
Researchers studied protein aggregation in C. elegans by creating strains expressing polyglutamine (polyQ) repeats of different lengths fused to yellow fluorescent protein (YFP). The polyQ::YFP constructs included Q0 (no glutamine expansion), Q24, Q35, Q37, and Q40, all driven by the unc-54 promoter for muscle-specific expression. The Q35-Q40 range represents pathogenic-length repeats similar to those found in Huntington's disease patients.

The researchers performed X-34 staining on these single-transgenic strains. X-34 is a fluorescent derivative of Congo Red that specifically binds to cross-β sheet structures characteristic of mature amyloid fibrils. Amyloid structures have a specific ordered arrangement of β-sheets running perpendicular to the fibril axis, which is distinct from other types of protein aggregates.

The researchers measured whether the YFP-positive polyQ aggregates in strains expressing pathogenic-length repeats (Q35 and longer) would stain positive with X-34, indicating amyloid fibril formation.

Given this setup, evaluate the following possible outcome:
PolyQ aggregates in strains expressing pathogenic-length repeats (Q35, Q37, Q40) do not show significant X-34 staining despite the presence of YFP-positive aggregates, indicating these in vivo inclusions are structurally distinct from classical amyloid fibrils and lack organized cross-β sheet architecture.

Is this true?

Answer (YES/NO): YES